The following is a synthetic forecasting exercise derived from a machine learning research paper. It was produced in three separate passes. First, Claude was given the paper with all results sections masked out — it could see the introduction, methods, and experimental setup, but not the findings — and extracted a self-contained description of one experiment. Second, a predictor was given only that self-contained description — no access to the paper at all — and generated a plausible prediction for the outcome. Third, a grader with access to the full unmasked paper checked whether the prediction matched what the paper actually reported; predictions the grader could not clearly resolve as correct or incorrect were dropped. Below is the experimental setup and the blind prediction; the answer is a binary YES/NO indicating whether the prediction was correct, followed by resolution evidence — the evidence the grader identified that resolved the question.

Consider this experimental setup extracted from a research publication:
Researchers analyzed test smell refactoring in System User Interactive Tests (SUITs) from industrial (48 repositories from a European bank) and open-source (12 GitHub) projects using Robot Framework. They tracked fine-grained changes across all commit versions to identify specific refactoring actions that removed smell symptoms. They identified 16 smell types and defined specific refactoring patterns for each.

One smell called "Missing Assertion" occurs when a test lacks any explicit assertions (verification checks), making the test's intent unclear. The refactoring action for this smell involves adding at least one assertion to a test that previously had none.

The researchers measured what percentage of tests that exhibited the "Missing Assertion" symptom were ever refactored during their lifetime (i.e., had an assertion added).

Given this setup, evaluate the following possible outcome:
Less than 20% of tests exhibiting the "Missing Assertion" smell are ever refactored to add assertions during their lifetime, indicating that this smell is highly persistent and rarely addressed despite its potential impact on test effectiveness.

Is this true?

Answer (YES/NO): NO